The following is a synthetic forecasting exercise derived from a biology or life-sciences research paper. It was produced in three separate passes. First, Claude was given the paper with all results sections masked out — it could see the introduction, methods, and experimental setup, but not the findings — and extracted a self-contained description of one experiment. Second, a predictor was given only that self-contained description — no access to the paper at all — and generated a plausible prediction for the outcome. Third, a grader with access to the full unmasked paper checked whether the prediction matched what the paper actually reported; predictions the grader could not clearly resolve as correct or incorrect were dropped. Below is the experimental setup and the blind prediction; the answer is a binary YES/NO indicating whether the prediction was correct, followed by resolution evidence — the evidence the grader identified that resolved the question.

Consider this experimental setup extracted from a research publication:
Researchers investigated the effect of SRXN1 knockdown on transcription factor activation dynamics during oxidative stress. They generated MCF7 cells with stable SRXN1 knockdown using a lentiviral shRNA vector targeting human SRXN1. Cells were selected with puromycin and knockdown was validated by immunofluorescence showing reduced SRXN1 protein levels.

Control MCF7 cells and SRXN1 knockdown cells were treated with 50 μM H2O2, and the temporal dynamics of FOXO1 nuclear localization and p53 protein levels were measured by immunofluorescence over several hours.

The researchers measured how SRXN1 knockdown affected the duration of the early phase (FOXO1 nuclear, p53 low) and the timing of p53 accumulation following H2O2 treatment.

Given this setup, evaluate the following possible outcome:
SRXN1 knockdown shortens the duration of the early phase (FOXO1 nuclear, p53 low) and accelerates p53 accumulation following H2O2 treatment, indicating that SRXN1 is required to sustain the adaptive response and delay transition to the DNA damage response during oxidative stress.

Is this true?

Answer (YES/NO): NO